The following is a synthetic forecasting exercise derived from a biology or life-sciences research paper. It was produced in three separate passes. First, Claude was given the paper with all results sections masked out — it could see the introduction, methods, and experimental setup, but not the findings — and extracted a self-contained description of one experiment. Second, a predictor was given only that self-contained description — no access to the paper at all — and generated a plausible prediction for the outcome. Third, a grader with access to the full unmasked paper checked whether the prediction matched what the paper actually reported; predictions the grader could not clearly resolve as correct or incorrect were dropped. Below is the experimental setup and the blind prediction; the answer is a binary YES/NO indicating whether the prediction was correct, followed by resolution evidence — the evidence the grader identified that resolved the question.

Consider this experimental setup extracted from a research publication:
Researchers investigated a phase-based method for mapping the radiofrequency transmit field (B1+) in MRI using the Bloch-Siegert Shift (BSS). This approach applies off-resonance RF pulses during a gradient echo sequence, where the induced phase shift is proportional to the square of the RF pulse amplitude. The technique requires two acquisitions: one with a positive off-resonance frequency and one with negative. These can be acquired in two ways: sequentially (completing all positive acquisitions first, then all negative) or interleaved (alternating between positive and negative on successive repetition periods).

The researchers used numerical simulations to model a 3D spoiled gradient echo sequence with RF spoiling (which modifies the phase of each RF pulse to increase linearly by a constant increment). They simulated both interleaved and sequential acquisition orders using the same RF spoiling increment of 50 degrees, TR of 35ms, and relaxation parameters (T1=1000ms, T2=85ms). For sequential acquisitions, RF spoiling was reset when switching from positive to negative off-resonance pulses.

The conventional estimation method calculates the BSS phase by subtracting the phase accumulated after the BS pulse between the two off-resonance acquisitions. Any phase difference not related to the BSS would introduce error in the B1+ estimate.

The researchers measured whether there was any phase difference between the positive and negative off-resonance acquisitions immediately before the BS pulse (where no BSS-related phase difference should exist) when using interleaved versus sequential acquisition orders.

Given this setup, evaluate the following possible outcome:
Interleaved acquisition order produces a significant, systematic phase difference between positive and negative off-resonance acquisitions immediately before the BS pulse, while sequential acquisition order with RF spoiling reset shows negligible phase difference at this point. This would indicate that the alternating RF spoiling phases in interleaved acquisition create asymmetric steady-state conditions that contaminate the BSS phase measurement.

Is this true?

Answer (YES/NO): YES